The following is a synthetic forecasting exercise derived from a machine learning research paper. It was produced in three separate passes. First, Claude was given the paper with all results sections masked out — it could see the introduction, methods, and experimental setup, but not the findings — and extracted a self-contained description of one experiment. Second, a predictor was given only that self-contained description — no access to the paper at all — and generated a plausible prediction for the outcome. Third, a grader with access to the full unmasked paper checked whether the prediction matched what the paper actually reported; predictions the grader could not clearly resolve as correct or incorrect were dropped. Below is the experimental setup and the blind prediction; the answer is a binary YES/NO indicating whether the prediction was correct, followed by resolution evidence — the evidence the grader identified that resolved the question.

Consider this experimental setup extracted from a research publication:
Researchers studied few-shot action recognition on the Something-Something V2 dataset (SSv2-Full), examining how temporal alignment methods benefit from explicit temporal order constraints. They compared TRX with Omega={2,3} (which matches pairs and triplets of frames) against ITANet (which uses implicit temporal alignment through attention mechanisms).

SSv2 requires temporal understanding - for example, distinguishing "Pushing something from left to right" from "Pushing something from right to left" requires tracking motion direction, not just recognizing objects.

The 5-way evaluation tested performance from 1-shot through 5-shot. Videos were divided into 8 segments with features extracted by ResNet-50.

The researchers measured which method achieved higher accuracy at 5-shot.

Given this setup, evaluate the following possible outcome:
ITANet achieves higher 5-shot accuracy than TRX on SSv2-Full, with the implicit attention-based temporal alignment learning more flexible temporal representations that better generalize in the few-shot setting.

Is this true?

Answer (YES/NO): NO